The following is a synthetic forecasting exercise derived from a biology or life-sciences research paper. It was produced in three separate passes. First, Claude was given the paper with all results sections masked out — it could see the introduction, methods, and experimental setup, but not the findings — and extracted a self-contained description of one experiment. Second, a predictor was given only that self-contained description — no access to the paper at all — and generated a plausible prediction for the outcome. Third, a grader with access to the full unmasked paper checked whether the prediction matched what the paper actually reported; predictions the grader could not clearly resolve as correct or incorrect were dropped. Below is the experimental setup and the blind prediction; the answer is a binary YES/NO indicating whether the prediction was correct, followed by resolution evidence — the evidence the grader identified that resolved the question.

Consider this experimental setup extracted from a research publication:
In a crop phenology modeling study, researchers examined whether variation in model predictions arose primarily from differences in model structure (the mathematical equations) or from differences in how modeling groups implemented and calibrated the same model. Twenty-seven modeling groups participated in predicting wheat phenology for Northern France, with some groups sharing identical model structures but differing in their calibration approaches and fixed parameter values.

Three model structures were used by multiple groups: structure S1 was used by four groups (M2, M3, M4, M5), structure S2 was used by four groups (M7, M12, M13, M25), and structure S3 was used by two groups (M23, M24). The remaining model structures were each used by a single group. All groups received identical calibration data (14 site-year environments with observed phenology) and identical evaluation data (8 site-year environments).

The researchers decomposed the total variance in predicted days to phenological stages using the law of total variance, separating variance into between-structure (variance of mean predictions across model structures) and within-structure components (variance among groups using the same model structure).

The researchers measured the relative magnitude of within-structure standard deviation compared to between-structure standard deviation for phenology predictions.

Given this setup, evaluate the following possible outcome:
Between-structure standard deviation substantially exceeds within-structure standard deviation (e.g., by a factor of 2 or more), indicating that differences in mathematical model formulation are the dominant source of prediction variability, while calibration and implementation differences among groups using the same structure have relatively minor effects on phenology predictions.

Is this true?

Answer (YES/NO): NO